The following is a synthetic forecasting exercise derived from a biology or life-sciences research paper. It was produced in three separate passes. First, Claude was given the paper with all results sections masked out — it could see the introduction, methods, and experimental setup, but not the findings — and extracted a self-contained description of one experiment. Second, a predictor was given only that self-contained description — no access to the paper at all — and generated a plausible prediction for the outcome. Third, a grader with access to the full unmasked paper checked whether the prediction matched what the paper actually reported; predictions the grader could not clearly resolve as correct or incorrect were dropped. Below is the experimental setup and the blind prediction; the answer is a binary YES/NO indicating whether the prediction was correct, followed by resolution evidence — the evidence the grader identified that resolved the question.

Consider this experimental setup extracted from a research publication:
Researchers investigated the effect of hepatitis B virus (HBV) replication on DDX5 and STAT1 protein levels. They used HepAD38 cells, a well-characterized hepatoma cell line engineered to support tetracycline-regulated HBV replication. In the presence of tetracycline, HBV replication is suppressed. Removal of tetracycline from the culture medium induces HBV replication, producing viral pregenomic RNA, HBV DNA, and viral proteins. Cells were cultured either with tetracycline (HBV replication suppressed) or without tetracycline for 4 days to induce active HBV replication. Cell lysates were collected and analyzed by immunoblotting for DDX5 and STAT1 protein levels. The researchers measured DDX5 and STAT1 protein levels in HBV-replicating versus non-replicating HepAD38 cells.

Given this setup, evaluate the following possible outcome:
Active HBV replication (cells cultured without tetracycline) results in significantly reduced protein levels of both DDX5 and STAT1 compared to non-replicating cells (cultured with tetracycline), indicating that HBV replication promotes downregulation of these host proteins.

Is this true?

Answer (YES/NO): NO